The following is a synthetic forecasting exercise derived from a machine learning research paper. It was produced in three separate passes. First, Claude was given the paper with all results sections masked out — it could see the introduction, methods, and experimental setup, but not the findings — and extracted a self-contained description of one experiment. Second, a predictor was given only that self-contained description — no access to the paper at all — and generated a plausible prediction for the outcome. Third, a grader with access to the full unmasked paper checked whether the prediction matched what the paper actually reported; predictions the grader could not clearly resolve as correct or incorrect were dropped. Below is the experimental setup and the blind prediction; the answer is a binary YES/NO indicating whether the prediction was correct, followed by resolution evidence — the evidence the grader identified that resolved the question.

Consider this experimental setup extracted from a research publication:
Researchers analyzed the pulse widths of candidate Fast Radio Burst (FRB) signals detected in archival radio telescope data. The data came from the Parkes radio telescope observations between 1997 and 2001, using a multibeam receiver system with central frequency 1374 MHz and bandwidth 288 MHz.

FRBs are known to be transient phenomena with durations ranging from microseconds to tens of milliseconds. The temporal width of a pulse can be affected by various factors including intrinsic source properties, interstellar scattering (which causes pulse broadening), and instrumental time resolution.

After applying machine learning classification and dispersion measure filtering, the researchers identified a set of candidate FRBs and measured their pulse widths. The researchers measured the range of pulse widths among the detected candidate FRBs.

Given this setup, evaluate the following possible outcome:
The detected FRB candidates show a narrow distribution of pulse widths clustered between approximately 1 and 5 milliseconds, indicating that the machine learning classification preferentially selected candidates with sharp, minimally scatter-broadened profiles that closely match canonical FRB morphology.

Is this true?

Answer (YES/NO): NO